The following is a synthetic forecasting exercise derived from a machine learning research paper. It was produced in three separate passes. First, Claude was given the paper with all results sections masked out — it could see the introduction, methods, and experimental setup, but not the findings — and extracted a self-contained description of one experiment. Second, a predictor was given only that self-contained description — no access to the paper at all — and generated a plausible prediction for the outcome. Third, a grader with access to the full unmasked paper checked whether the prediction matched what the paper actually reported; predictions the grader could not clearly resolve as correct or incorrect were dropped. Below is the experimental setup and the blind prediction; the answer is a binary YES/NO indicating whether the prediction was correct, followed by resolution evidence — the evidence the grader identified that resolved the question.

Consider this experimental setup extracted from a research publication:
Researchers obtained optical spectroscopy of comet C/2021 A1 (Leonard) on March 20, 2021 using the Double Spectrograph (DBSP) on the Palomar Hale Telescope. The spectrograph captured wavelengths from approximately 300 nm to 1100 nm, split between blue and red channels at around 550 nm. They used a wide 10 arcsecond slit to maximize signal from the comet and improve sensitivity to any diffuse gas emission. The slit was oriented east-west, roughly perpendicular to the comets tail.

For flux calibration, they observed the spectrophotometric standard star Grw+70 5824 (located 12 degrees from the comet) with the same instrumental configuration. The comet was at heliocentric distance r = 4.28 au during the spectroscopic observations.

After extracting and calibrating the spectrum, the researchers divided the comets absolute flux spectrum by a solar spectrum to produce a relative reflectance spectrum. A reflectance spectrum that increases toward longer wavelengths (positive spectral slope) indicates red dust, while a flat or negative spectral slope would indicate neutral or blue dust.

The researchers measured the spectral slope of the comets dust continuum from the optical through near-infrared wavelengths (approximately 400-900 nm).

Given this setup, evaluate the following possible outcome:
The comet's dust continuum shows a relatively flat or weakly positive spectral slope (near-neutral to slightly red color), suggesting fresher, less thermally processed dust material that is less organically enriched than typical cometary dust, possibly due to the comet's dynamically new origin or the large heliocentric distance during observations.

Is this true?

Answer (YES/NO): NO